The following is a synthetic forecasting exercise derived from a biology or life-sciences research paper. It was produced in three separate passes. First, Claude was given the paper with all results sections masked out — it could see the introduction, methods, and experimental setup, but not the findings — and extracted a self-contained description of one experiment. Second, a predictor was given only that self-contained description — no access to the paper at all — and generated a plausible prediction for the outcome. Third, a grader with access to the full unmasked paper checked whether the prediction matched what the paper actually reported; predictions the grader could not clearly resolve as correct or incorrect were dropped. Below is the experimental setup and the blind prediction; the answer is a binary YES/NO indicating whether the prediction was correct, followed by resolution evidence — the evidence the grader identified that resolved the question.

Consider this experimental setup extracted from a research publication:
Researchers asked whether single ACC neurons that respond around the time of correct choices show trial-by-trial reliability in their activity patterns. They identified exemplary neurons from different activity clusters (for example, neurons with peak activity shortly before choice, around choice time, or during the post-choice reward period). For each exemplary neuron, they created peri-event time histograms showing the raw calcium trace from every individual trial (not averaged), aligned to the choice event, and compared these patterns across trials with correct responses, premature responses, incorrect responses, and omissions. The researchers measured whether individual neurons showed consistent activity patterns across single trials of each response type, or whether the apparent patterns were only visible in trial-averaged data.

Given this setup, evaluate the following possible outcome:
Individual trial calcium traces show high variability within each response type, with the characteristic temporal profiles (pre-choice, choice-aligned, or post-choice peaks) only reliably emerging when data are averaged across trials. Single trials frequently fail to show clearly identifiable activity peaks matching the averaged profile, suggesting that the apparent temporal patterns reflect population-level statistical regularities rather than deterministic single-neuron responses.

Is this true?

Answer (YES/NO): NO